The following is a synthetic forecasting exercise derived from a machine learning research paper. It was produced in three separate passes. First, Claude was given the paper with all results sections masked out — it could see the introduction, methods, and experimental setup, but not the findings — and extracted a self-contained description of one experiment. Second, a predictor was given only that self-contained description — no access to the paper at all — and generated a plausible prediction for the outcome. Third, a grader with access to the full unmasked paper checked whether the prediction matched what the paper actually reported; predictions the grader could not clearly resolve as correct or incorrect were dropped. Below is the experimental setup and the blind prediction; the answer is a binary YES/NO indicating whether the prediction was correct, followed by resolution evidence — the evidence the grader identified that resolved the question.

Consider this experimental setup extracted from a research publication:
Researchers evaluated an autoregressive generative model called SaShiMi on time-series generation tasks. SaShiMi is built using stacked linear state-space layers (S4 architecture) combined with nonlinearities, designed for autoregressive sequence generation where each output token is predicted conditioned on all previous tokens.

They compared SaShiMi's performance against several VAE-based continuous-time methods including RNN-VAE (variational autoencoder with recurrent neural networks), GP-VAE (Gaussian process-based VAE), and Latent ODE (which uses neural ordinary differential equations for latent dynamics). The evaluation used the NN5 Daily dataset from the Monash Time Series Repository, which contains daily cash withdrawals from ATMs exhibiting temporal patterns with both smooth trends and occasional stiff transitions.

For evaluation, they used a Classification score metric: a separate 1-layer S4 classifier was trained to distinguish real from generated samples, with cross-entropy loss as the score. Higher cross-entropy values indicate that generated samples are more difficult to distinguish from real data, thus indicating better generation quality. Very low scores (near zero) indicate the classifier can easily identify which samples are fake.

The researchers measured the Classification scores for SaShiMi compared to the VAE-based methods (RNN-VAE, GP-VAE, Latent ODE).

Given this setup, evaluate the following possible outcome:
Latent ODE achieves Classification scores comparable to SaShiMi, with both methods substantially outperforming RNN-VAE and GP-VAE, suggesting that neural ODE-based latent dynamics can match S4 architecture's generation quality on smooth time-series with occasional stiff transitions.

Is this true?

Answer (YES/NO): NO